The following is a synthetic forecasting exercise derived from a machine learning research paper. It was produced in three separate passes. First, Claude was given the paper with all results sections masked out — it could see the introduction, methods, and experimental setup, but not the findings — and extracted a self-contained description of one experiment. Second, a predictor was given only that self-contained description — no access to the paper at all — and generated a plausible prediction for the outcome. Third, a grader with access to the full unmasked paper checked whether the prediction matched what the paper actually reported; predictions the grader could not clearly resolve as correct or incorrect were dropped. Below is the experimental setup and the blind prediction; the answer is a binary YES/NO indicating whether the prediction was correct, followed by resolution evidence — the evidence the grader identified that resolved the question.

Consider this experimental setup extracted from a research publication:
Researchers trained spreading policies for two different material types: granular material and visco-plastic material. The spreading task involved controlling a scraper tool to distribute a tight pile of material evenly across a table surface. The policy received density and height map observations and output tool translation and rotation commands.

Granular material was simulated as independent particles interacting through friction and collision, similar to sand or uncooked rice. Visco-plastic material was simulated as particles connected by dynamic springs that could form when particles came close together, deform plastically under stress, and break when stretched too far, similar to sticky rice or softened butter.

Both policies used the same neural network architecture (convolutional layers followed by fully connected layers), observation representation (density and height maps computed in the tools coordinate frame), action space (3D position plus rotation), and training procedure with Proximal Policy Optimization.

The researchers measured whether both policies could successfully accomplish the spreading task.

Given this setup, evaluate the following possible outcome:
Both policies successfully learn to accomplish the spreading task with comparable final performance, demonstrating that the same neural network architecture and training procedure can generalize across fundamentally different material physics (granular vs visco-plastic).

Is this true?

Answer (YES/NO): NO